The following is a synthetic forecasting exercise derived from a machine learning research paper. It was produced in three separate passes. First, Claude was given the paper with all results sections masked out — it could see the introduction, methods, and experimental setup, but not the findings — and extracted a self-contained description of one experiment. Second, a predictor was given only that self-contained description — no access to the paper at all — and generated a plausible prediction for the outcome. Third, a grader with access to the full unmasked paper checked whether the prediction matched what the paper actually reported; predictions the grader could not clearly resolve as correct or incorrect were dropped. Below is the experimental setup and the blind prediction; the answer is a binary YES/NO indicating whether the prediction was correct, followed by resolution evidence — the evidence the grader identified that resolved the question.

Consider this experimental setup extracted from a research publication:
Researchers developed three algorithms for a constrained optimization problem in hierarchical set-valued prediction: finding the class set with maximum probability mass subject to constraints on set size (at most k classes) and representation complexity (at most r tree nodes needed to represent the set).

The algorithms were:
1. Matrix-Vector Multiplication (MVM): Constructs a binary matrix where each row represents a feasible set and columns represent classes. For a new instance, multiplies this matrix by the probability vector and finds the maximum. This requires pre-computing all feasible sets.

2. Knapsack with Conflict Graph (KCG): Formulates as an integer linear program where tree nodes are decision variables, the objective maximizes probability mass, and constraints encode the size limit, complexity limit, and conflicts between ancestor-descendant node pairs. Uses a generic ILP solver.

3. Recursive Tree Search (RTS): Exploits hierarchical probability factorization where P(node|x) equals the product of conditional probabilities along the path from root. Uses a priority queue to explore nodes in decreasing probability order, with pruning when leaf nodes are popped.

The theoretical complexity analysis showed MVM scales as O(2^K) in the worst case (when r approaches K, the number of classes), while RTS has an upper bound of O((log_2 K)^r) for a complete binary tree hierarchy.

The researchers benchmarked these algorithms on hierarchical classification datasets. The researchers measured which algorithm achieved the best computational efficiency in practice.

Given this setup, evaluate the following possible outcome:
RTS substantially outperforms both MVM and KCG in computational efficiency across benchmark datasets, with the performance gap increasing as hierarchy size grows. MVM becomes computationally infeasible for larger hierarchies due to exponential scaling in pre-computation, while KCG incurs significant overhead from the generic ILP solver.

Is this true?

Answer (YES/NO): YES